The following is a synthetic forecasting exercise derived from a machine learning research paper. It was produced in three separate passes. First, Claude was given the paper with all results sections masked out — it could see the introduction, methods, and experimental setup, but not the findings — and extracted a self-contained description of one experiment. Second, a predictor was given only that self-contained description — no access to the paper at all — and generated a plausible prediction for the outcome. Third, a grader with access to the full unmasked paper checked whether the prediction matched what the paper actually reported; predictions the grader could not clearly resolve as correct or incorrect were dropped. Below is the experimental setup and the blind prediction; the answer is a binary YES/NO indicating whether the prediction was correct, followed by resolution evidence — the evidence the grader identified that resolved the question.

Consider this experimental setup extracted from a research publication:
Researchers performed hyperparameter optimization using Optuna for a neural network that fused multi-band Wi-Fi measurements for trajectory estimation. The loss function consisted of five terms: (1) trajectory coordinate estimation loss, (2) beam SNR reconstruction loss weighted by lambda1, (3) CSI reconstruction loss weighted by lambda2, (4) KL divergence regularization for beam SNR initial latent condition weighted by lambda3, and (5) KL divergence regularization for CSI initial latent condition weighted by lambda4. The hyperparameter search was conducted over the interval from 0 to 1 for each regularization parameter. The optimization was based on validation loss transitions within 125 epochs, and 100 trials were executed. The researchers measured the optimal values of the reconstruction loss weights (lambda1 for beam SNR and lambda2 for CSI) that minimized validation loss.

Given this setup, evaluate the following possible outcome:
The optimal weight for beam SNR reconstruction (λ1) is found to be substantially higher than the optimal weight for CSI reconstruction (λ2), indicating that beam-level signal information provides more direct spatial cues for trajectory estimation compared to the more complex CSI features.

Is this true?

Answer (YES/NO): NO